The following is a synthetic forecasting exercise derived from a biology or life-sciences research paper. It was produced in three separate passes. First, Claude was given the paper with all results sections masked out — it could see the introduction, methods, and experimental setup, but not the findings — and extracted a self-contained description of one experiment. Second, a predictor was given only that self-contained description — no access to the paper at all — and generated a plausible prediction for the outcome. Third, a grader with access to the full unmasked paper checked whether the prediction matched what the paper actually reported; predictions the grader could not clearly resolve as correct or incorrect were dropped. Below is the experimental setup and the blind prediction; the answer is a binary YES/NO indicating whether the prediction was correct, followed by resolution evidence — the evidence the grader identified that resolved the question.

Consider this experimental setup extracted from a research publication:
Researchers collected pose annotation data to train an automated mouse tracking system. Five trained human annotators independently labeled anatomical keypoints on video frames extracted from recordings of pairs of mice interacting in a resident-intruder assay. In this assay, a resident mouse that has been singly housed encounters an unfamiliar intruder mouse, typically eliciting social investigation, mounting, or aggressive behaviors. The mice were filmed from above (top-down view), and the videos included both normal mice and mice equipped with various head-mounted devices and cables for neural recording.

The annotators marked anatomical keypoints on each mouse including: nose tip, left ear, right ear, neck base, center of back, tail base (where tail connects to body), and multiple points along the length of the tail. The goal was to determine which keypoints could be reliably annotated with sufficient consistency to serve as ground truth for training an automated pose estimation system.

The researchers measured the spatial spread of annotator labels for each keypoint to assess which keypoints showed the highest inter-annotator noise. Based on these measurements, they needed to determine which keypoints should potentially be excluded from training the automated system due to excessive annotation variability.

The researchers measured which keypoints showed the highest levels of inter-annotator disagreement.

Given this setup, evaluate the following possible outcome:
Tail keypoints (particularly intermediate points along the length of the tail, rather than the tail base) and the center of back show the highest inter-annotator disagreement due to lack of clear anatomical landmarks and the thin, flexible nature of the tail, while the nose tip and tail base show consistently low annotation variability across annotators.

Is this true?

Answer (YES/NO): NO